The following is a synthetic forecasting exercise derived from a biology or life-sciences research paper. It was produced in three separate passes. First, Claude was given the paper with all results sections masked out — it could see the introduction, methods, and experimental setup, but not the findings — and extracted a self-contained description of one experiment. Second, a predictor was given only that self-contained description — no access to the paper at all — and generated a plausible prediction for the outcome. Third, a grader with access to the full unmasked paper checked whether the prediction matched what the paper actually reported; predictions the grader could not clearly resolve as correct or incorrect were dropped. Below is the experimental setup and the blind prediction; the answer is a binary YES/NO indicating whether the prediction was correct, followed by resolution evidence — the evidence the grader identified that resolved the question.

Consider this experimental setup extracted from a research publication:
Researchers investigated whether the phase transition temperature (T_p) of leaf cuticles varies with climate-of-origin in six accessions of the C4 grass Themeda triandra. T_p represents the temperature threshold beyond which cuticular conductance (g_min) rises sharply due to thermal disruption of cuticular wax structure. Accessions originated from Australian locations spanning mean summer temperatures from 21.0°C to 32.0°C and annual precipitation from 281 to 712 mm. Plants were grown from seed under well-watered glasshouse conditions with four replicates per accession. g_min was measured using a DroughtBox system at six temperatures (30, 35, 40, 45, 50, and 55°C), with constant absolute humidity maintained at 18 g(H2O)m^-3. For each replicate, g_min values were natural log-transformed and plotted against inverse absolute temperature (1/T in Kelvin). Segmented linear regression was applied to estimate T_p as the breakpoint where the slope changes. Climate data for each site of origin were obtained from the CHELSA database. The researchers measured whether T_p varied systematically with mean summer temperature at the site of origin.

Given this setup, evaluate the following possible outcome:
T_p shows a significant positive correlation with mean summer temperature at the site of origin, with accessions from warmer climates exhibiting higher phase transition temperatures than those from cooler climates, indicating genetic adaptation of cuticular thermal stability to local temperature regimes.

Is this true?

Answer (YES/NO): NO